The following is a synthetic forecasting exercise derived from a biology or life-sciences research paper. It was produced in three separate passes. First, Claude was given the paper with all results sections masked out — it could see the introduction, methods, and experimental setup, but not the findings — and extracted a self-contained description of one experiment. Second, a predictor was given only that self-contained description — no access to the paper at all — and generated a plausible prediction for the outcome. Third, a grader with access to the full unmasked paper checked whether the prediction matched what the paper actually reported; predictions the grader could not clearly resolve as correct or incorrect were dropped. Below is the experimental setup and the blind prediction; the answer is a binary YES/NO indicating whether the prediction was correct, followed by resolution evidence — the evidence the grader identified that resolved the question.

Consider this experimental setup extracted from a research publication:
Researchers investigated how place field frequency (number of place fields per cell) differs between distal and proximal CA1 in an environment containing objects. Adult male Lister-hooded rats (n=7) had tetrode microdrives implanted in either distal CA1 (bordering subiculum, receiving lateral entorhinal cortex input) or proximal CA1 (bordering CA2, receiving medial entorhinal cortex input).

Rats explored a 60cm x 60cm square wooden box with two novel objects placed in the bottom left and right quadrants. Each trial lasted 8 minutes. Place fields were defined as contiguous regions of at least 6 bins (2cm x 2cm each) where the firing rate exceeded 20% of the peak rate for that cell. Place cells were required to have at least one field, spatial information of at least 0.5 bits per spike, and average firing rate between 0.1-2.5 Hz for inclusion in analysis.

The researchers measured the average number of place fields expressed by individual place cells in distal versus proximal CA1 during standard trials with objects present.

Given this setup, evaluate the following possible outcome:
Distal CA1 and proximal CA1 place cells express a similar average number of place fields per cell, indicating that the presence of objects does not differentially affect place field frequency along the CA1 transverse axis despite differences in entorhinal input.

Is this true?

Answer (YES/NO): YES